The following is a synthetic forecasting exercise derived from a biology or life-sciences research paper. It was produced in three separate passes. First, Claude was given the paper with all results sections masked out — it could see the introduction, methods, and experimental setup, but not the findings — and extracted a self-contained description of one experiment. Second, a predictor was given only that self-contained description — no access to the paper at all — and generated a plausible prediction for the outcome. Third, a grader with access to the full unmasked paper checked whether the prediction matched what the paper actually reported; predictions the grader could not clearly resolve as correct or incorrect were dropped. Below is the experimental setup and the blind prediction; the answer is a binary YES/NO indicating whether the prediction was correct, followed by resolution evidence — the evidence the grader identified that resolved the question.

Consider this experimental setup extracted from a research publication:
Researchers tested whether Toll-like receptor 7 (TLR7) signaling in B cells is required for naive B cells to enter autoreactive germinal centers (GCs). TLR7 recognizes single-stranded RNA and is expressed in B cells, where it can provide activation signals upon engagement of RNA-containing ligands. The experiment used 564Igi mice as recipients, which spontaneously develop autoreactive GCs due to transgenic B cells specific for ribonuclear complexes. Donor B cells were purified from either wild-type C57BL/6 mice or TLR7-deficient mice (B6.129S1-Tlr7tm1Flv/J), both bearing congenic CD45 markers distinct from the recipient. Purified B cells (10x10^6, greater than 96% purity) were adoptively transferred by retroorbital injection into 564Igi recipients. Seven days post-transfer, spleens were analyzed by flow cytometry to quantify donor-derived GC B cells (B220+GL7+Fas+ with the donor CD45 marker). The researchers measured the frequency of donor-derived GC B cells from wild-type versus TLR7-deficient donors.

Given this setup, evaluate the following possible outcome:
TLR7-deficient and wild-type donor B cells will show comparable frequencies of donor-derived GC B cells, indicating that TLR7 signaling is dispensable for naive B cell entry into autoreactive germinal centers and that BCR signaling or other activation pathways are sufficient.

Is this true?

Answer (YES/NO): NO